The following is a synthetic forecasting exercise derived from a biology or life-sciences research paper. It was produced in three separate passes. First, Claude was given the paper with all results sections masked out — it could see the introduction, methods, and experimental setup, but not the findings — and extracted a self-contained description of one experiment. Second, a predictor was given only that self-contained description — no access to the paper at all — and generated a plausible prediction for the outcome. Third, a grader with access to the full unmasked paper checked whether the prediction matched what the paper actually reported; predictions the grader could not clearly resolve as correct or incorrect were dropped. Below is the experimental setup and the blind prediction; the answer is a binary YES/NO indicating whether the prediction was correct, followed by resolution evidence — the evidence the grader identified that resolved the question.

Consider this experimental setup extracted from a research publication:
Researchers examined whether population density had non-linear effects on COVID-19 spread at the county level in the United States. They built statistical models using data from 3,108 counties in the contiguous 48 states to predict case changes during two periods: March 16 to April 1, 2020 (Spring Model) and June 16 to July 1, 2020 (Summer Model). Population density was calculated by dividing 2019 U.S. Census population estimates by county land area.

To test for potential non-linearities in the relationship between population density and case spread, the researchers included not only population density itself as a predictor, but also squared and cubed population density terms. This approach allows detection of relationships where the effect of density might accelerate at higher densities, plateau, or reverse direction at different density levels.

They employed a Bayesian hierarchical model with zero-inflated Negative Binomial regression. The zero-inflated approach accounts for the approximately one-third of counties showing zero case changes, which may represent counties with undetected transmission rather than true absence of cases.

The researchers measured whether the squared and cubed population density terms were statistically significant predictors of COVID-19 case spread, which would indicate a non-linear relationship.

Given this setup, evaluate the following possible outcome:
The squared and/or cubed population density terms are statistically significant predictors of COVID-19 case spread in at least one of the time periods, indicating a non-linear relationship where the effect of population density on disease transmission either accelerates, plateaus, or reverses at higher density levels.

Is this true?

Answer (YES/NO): YES